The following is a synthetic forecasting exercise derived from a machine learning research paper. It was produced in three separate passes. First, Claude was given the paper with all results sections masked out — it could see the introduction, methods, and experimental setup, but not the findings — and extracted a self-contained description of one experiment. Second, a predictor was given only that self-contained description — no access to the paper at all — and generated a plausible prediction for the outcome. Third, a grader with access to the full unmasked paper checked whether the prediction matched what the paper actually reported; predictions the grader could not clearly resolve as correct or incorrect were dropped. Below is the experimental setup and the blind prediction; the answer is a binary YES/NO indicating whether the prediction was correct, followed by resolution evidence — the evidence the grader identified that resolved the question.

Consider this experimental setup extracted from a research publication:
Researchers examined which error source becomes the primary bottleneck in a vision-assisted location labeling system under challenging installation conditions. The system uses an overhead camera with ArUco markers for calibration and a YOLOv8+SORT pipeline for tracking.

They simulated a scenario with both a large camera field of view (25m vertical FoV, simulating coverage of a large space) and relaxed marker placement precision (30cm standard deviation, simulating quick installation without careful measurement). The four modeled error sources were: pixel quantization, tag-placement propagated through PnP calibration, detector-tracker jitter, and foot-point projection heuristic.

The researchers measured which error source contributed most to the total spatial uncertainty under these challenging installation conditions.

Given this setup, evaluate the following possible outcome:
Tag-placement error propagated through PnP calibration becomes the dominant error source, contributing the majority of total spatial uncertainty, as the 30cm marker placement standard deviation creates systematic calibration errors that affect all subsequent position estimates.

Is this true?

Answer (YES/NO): YES